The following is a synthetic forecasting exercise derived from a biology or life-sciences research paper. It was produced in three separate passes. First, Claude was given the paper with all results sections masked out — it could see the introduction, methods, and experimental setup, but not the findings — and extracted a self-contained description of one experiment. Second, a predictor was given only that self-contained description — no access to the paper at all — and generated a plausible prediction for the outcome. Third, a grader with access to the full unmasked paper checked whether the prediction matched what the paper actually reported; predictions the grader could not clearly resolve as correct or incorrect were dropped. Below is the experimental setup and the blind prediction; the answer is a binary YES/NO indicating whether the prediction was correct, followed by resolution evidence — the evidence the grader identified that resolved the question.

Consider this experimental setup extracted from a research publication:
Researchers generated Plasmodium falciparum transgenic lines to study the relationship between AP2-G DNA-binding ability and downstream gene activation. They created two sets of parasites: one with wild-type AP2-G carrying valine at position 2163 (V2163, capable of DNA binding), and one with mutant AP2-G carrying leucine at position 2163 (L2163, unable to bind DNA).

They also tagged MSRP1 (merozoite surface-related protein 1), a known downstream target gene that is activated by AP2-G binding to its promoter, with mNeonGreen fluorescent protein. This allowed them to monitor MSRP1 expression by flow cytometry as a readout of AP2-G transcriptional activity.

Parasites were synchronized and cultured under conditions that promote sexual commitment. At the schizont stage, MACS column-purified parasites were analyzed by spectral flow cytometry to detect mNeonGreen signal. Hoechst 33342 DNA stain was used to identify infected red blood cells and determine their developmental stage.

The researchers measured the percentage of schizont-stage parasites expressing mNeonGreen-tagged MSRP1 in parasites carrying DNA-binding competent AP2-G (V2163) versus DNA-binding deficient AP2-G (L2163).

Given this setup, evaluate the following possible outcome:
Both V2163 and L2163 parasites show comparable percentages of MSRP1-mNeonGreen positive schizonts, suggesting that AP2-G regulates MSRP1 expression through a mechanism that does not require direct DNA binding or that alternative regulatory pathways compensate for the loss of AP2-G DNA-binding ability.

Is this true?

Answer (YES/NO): NO